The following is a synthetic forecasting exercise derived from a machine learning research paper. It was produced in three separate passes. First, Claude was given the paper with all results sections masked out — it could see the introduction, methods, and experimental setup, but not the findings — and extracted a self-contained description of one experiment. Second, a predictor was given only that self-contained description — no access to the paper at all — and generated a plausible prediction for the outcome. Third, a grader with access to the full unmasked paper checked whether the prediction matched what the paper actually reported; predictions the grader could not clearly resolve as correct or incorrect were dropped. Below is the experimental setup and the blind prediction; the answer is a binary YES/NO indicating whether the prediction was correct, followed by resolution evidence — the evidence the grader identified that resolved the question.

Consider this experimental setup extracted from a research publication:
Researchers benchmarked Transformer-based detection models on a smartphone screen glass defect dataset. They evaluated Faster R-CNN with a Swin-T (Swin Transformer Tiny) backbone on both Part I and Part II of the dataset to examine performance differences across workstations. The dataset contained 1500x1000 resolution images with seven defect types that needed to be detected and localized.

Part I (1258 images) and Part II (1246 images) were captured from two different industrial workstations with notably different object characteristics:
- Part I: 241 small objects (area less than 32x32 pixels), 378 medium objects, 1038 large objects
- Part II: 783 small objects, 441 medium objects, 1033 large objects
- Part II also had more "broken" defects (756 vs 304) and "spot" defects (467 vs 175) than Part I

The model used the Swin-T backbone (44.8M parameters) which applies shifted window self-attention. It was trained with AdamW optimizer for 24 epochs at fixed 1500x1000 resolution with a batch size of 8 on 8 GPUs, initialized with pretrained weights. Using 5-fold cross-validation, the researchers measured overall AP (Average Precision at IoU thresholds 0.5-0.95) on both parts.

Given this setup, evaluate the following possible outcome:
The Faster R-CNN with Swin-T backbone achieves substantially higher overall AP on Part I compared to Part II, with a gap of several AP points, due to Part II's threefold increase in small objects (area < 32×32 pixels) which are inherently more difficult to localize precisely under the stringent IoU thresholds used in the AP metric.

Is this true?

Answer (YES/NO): NO